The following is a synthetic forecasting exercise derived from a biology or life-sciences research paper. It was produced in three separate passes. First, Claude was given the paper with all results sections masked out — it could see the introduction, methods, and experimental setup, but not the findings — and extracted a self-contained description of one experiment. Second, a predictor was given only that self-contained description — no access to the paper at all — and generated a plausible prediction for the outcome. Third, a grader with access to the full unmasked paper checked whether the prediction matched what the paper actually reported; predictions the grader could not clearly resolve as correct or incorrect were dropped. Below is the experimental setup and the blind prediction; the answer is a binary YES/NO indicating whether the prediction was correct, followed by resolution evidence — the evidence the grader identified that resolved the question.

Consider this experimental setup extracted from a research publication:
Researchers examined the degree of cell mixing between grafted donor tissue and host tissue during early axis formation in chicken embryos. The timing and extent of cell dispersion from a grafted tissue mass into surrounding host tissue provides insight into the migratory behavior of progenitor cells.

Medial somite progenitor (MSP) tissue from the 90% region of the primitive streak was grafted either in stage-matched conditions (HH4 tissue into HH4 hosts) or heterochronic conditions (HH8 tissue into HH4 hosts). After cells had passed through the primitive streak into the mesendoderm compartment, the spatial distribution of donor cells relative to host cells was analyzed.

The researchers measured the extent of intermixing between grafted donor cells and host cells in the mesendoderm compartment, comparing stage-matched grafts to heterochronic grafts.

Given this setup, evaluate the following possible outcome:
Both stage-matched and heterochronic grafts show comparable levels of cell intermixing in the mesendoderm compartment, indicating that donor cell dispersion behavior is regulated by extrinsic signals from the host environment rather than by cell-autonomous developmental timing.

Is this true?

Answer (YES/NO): NO